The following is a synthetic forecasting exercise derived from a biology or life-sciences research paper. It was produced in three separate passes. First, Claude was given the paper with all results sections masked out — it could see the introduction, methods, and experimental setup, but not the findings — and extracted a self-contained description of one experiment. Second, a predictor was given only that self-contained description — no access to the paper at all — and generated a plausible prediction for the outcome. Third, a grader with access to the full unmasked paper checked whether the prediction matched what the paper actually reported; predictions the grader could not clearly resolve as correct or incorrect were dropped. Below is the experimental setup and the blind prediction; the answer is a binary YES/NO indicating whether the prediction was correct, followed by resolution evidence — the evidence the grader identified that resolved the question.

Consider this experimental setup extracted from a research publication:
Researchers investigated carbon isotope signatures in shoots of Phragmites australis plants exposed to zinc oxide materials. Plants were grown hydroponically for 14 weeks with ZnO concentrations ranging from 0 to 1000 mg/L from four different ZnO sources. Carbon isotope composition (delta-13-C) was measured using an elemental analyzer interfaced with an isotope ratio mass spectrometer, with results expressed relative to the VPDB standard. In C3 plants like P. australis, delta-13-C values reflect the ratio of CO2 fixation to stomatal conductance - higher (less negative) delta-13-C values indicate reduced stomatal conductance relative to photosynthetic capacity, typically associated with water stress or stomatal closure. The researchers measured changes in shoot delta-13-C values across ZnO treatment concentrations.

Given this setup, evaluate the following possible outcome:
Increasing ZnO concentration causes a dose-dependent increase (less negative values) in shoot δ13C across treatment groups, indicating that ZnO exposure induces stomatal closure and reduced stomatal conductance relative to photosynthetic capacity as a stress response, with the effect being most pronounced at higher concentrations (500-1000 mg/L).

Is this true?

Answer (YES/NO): YES